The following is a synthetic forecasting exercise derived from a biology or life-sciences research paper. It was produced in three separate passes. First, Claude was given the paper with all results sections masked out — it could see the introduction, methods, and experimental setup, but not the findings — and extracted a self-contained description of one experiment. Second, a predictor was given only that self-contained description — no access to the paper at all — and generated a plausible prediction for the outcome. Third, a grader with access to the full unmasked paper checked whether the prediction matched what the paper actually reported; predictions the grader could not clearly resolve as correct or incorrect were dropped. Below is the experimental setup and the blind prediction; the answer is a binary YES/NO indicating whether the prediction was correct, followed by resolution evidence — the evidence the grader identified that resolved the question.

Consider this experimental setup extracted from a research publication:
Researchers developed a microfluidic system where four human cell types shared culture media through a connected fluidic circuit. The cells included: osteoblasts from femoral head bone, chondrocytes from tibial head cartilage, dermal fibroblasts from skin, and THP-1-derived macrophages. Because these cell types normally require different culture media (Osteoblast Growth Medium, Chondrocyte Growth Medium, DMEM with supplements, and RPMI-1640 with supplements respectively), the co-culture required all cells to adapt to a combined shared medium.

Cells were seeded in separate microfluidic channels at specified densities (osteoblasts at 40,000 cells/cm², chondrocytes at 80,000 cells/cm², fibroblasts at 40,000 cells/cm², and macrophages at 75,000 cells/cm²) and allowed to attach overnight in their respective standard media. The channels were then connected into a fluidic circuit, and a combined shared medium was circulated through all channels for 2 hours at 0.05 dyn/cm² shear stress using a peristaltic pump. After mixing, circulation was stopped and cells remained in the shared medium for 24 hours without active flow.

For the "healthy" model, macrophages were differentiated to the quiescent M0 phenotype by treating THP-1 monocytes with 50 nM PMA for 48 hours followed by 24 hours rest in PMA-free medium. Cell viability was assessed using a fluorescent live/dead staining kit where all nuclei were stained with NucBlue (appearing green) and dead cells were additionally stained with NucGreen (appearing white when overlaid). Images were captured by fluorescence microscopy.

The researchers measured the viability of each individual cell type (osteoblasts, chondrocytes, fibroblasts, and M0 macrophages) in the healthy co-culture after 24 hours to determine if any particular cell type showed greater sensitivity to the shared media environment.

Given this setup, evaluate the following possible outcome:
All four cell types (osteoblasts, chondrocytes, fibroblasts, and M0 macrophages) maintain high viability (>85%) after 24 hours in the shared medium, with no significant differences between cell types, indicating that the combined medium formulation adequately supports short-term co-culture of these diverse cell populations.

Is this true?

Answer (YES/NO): NO